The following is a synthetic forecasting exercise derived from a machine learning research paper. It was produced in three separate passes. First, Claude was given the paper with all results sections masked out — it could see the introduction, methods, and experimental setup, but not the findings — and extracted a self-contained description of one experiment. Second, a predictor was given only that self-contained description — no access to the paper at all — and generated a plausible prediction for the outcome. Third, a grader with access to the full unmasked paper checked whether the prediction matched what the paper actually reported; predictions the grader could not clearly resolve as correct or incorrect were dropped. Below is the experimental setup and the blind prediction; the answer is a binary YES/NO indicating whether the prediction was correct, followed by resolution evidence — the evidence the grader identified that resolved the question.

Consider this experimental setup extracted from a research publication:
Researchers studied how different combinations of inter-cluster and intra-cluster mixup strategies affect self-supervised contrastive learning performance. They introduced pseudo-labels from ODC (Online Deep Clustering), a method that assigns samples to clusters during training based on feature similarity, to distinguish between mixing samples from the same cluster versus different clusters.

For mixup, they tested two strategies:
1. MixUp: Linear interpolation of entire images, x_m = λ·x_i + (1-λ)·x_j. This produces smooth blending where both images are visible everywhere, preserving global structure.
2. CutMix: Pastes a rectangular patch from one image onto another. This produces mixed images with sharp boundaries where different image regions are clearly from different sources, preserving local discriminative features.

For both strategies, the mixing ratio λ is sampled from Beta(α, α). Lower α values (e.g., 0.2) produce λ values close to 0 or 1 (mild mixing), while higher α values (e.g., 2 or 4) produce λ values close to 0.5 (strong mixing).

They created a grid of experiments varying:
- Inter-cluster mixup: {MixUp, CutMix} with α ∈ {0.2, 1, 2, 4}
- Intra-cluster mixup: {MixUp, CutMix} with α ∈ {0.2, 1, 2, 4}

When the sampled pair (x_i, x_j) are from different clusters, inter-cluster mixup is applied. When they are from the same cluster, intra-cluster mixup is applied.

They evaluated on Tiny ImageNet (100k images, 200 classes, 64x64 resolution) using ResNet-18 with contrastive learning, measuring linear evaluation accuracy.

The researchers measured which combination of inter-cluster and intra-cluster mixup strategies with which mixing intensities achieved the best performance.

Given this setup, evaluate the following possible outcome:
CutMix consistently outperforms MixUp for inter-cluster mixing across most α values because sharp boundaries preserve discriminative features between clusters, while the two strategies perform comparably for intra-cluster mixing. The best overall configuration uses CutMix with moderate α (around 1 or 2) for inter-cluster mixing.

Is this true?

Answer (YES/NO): NO